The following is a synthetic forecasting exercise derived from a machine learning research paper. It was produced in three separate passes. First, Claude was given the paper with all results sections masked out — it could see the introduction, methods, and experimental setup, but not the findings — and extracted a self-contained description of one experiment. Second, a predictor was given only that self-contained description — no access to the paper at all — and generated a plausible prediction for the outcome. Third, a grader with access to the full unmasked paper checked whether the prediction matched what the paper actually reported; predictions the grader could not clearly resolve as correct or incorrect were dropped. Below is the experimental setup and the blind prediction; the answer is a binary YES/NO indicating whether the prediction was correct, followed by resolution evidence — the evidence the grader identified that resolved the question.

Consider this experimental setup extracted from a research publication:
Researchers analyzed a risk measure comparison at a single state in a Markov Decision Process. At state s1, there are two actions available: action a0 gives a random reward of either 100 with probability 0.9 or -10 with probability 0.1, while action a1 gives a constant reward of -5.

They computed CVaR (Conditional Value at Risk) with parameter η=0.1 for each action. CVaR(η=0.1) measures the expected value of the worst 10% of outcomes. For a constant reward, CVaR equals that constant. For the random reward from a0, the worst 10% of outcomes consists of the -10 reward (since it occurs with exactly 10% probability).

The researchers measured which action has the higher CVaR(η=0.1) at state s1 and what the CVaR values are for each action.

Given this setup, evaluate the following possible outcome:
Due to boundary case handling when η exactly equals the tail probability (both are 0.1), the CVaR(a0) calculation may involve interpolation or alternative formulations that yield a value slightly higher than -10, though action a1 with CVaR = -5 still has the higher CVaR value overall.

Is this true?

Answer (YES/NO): NO